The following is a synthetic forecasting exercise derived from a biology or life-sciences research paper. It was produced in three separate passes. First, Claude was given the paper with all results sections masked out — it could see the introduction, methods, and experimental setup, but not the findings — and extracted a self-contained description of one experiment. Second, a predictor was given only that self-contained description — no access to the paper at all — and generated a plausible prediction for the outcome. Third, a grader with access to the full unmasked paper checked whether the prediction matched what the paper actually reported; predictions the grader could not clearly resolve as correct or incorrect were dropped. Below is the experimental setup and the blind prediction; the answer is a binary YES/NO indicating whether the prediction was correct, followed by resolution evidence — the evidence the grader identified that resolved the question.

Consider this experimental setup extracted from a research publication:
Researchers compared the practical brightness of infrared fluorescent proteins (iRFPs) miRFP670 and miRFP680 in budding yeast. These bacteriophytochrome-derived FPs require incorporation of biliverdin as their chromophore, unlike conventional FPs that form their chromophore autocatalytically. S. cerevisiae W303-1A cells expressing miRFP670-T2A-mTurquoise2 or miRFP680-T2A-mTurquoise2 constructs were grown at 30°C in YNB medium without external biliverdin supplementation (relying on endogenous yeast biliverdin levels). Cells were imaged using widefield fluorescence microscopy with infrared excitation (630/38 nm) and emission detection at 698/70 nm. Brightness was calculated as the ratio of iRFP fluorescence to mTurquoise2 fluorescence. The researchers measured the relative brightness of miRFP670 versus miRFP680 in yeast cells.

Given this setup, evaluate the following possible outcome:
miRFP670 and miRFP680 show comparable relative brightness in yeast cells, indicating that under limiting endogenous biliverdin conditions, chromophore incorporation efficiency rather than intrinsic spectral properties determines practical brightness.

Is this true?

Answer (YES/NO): NO